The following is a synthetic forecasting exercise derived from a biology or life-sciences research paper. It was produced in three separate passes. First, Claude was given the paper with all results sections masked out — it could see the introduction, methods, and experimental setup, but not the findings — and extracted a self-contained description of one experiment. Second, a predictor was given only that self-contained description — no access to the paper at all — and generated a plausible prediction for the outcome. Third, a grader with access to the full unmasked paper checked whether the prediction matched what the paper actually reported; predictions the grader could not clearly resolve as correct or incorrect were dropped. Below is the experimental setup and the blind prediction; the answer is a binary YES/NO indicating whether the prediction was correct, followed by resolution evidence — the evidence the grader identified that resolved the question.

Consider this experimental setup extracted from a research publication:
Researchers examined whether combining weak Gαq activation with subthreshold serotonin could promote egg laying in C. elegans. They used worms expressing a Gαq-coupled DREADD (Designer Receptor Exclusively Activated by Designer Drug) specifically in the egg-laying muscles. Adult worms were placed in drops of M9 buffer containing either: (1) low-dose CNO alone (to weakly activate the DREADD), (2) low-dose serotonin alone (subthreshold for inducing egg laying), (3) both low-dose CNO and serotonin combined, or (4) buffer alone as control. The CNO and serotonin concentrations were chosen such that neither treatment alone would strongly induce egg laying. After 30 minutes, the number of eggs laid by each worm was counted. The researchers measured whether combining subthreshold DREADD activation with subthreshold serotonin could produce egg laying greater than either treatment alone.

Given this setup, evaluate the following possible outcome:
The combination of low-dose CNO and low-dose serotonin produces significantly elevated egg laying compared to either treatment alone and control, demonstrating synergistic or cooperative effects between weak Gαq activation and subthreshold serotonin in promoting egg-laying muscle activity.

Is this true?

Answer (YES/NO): YES